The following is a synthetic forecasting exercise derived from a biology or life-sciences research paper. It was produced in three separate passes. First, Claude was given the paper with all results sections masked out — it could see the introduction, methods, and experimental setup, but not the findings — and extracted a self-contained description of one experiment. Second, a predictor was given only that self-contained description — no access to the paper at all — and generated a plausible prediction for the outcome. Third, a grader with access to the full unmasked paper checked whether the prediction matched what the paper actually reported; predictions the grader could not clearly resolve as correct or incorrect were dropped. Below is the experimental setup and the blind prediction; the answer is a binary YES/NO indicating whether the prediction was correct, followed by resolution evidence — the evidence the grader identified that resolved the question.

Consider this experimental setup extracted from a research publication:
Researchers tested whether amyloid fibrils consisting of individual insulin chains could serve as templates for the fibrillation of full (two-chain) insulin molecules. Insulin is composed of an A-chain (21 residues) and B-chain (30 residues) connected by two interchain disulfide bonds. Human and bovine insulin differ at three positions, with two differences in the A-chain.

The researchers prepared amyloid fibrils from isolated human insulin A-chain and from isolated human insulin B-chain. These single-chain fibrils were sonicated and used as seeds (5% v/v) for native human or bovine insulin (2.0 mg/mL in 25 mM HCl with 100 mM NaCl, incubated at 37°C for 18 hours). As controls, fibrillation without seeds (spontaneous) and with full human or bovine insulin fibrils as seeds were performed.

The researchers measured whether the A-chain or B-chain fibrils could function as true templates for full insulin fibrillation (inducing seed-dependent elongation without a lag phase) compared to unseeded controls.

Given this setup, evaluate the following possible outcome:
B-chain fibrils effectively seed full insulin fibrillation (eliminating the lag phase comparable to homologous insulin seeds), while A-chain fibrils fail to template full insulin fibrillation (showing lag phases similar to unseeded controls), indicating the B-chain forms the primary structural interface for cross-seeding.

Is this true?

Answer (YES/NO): NO